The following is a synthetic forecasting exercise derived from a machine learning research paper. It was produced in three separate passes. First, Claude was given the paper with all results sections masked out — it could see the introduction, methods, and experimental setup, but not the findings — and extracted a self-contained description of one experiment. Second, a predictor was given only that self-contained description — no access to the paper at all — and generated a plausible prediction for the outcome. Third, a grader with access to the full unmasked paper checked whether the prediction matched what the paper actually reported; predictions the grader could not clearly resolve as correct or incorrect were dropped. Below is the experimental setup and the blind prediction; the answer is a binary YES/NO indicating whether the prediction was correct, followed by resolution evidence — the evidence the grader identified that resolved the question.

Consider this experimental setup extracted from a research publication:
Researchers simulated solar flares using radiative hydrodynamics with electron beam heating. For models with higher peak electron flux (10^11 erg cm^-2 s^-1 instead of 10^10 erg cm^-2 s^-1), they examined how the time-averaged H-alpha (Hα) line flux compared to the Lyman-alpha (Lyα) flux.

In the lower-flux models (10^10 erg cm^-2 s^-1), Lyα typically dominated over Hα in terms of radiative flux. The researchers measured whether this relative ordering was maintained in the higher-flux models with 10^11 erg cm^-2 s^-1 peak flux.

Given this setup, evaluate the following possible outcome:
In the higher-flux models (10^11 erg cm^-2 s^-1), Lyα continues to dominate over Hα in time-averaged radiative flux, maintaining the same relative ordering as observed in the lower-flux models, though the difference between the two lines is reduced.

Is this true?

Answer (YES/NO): YES